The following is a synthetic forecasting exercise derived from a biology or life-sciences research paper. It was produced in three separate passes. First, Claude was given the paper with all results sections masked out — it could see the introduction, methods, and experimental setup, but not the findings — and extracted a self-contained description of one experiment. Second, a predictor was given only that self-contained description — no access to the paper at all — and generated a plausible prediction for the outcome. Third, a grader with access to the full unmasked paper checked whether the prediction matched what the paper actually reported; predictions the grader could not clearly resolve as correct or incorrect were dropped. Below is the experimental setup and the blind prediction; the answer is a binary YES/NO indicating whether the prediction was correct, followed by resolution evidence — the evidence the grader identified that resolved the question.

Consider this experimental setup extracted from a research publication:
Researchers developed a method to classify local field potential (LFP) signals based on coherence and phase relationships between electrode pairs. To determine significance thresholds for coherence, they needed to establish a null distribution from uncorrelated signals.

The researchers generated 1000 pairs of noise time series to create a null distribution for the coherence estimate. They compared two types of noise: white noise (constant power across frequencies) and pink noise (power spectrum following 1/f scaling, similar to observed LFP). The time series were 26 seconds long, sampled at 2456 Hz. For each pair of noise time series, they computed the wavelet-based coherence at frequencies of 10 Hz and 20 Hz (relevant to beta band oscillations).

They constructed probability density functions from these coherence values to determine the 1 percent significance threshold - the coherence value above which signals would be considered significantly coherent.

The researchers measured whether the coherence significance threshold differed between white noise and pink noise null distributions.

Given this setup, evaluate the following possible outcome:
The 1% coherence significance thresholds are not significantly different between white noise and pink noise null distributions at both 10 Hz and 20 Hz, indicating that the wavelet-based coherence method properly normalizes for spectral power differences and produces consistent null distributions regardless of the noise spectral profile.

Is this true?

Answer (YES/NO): YES